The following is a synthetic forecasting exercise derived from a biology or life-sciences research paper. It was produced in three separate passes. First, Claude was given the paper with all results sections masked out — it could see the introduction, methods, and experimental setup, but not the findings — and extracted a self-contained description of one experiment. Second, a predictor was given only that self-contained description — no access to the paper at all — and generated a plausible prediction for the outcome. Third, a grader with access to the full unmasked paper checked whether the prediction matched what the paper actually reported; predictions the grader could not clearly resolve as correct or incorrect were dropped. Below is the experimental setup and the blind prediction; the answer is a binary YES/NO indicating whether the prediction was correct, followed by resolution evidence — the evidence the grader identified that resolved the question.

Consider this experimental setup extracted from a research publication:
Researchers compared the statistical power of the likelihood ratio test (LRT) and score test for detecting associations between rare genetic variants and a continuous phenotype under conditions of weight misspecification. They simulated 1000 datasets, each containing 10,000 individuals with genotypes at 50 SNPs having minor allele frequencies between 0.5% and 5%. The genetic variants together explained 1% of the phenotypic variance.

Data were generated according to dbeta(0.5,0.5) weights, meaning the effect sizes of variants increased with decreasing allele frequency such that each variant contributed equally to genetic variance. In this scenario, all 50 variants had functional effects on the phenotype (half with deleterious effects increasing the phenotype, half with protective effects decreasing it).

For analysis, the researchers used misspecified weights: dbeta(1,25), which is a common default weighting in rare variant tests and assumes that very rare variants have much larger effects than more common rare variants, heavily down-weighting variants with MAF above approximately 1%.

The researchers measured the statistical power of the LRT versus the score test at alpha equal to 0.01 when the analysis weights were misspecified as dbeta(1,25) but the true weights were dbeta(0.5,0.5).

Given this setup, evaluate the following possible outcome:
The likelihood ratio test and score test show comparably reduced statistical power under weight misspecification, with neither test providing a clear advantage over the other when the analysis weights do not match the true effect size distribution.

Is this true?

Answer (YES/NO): NO